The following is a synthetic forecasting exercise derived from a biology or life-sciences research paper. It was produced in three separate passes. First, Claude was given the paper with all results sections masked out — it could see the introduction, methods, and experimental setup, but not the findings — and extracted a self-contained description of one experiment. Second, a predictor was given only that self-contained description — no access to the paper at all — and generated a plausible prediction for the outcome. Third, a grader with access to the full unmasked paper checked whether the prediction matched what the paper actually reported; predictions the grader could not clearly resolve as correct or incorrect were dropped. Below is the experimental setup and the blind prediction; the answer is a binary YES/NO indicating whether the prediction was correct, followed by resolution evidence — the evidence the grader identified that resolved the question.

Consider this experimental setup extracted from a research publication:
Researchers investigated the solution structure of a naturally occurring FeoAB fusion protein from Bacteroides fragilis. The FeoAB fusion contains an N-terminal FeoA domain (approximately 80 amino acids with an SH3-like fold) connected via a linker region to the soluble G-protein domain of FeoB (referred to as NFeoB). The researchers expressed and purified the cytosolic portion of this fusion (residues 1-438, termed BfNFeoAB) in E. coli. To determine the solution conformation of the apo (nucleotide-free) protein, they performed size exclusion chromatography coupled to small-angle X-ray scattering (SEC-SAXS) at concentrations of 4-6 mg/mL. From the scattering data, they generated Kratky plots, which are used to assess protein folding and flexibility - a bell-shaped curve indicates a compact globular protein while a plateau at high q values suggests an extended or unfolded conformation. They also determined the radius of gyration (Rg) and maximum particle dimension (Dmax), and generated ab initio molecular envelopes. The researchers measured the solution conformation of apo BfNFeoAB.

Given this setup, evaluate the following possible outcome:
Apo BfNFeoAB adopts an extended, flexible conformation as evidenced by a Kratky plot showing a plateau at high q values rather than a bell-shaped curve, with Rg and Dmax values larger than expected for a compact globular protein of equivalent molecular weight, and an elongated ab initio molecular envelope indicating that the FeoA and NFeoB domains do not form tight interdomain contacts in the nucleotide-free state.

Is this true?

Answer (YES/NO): NO